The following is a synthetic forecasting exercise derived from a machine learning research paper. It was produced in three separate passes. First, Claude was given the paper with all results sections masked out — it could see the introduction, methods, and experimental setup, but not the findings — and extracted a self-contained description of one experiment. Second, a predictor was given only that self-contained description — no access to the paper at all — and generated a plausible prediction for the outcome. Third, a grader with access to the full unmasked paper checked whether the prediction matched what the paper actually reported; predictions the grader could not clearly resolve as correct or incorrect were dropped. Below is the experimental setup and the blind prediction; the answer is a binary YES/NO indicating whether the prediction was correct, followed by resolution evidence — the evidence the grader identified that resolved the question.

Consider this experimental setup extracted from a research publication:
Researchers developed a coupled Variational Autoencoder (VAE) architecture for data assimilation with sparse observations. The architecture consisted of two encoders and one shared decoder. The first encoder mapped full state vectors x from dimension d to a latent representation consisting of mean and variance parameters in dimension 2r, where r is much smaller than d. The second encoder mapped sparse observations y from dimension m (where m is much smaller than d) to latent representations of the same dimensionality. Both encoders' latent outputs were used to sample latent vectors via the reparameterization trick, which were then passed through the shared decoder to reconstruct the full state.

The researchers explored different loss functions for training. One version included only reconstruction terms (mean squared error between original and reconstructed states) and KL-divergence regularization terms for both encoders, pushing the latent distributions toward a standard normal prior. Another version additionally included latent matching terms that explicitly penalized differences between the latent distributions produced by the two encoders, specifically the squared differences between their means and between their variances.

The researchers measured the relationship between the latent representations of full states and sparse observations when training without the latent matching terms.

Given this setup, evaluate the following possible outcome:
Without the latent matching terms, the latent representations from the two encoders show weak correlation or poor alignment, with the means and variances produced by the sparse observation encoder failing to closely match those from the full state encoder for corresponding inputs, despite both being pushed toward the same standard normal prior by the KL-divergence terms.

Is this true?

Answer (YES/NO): YES